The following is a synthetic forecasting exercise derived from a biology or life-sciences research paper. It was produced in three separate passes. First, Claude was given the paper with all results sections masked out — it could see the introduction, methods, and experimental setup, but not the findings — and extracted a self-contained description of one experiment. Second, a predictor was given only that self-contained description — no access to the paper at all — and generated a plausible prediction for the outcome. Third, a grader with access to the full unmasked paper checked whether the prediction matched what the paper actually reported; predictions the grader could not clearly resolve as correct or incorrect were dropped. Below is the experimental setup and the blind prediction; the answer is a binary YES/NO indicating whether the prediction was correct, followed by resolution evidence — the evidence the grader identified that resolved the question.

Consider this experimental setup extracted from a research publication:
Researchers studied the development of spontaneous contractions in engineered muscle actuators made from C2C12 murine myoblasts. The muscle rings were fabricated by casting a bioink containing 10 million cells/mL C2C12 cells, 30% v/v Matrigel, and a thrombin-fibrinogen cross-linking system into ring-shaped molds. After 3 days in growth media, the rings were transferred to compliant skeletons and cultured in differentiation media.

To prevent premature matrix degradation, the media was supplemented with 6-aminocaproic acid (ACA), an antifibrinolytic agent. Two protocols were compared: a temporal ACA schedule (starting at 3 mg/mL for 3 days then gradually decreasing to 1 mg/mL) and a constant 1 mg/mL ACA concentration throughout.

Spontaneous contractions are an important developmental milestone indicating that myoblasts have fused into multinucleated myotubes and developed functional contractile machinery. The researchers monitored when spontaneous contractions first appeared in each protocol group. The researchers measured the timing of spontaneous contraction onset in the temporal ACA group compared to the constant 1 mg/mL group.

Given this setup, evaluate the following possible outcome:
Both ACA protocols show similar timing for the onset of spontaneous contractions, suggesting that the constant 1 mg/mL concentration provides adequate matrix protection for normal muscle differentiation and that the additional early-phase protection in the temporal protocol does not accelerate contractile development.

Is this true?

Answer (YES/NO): NO